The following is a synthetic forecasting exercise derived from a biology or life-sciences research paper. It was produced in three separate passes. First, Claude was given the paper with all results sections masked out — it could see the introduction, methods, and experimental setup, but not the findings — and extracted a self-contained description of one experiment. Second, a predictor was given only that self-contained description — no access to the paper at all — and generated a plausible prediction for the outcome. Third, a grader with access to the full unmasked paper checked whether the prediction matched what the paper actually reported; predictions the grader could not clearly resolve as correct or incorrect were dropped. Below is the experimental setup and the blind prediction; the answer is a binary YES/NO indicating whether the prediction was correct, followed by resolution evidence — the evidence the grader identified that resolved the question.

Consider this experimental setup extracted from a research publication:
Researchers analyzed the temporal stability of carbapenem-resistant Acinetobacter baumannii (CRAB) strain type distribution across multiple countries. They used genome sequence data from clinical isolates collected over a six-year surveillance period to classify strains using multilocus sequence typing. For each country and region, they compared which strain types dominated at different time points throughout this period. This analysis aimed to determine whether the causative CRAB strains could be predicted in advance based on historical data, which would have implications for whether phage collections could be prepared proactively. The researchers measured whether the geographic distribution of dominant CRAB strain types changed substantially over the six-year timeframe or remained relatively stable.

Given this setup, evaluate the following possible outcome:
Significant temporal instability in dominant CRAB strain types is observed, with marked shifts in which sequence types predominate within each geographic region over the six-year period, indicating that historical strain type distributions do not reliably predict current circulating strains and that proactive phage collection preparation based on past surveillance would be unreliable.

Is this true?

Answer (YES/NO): NO